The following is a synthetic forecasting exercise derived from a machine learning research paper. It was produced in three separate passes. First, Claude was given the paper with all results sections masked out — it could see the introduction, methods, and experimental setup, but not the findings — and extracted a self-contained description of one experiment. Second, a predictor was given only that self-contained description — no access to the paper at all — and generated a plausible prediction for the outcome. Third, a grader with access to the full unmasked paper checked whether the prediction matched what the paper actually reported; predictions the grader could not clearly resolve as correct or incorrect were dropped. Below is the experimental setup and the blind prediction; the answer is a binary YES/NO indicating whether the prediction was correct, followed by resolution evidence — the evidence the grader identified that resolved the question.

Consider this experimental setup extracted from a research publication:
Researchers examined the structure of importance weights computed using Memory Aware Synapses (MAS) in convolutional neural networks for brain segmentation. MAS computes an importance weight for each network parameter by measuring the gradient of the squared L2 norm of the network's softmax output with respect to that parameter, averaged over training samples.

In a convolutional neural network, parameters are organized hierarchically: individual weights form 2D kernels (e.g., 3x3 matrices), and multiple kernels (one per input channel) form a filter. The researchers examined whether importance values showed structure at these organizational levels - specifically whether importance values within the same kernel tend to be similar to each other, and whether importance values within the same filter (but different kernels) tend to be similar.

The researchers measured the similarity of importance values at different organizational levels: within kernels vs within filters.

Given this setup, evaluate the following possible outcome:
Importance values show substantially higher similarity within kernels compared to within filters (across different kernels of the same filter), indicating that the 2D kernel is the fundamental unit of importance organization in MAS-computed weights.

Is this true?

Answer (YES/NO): YES